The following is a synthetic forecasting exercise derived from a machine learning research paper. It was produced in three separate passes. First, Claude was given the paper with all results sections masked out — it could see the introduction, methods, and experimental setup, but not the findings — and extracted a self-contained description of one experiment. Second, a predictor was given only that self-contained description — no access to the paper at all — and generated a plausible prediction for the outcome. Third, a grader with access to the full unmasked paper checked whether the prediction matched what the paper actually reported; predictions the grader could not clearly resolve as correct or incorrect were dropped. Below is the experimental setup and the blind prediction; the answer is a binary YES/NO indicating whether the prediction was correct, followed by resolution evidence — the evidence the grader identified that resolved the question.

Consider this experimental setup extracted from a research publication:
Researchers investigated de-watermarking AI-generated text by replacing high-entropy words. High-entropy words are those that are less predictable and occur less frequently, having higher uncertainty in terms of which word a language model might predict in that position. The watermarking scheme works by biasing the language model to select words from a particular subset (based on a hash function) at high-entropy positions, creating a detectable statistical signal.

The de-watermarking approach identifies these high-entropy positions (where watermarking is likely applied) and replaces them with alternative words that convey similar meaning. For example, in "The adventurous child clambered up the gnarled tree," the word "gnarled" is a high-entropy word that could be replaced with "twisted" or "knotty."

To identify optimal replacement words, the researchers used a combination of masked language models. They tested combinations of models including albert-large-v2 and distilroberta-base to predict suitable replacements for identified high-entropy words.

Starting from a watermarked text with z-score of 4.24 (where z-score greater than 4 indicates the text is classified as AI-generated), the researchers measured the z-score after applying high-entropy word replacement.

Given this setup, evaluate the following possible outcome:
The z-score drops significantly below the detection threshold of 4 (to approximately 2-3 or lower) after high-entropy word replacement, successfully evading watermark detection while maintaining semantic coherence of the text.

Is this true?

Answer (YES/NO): YES